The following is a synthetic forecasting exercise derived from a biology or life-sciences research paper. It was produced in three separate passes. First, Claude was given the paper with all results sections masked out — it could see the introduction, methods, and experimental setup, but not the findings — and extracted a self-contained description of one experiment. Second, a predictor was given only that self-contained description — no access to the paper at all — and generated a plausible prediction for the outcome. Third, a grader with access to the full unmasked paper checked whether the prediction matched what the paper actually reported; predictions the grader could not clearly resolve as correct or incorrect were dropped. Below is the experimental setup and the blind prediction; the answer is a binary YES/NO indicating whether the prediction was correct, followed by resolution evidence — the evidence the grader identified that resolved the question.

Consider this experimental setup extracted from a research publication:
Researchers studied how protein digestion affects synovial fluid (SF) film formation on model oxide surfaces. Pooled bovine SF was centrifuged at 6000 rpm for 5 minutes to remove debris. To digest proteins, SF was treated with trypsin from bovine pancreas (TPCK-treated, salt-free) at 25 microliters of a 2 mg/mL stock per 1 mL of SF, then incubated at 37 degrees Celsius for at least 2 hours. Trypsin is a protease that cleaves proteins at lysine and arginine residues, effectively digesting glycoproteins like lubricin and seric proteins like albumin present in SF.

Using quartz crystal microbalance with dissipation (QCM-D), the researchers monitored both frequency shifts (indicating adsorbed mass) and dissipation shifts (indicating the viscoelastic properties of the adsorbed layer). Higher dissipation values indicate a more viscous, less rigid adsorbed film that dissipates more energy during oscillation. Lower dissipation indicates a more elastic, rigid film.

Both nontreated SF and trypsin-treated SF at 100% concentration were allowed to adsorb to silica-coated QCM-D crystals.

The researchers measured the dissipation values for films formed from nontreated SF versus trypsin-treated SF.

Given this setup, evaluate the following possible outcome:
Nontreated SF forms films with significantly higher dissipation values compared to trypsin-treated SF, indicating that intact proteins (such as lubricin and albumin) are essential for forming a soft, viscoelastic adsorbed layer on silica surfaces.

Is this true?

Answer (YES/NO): NO